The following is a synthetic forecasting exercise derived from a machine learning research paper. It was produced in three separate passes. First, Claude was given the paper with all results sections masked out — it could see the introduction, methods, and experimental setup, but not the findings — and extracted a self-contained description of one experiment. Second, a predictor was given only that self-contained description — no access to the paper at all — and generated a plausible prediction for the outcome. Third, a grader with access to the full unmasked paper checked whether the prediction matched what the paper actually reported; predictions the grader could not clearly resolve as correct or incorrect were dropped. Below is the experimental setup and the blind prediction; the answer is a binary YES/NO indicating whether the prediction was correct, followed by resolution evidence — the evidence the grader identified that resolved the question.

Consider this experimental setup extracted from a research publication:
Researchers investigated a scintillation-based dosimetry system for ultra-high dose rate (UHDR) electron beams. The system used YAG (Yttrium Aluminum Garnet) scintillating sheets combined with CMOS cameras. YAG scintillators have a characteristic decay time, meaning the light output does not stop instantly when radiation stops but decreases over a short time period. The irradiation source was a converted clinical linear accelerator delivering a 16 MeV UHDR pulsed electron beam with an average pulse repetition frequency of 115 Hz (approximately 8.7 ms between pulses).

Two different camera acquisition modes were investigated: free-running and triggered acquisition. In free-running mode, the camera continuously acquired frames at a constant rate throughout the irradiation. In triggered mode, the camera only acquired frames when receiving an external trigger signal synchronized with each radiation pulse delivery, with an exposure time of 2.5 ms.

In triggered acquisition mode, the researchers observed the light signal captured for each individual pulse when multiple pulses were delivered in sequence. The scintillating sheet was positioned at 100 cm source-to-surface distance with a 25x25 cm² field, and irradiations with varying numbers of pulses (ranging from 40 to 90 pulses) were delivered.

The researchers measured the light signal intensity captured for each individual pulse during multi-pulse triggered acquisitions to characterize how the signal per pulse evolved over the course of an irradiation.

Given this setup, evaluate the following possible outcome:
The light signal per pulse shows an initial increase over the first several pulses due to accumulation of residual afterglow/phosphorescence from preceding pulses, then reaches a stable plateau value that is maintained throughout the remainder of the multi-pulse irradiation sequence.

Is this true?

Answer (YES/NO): NO